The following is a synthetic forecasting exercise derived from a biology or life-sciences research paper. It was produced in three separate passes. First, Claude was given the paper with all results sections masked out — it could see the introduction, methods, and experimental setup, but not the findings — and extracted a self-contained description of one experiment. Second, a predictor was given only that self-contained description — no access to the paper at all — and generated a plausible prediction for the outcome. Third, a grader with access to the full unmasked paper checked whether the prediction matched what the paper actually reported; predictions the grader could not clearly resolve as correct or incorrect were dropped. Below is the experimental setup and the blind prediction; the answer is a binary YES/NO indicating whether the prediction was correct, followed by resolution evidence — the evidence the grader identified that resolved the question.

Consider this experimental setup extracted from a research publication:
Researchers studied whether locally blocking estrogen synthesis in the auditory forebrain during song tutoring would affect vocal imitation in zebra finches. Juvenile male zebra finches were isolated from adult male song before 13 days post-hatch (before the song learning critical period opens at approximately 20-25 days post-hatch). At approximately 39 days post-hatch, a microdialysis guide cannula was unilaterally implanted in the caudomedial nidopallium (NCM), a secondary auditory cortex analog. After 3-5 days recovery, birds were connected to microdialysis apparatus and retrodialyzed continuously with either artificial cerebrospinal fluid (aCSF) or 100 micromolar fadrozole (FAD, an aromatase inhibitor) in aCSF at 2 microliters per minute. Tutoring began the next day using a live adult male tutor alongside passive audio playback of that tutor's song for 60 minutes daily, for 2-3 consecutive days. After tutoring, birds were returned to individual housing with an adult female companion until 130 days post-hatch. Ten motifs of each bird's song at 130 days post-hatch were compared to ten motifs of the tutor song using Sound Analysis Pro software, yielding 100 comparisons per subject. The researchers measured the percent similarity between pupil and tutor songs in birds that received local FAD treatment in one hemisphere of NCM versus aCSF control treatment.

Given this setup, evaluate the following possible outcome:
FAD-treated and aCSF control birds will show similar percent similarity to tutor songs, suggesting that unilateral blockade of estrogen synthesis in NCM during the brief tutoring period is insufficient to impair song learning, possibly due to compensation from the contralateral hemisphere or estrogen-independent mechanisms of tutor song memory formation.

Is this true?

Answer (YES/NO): YES